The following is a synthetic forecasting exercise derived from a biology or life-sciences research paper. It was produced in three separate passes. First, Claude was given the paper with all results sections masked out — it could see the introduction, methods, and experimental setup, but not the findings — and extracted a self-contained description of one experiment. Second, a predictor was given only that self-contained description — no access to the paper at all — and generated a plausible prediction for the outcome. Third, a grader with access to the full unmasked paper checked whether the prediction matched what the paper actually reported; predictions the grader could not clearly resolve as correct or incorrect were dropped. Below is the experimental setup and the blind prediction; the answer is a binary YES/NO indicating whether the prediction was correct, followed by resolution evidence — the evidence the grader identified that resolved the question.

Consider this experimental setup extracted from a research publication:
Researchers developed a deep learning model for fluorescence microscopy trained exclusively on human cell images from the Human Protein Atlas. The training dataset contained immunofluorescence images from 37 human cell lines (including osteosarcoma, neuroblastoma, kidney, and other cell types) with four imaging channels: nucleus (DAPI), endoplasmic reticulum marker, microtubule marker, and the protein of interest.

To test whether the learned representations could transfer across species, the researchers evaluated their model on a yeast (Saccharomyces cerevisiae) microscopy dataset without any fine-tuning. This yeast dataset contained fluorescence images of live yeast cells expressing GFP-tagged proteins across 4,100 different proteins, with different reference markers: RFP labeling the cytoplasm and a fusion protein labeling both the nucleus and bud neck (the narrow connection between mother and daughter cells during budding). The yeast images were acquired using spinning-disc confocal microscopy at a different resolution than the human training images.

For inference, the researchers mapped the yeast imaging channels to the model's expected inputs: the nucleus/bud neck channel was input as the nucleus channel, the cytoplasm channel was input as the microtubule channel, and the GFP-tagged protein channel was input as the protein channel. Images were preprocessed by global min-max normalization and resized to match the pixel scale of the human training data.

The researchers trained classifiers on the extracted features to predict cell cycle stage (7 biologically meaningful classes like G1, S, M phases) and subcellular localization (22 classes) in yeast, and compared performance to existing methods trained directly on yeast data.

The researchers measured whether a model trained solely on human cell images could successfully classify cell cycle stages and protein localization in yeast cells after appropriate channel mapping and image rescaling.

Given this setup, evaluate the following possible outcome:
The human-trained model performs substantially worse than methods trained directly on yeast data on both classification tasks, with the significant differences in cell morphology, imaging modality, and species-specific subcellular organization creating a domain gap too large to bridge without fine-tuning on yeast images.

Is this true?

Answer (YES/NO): NO